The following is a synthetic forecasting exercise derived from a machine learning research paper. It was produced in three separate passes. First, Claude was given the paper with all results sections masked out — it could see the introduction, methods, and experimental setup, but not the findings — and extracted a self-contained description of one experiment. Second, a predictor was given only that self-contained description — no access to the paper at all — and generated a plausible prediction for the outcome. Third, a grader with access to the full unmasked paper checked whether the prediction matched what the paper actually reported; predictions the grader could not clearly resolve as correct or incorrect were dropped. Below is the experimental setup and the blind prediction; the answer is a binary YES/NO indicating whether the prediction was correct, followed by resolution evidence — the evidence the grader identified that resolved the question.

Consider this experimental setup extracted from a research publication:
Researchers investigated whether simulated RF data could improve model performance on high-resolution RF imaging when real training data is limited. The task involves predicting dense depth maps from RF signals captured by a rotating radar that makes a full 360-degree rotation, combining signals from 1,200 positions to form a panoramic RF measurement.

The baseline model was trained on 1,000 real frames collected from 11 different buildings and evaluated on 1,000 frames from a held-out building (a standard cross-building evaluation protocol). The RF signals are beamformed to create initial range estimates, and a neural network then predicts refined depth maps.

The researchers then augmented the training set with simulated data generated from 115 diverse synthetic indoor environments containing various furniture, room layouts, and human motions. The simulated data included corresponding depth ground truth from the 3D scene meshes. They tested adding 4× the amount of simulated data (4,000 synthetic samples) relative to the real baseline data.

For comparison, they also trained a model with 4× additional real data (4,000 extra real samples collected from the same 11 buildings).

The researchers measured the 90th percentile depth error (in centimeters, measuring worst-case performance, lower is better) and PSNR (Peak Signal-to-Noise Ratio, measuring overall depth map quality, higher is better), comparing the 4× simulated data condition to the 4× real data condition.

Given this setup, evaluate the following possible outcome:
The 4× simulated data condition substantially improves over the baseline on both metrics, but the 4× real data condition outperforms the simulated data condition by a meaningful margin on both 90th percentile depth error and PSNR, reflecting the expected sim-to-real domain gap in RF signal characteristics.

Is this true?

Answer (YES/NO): NO